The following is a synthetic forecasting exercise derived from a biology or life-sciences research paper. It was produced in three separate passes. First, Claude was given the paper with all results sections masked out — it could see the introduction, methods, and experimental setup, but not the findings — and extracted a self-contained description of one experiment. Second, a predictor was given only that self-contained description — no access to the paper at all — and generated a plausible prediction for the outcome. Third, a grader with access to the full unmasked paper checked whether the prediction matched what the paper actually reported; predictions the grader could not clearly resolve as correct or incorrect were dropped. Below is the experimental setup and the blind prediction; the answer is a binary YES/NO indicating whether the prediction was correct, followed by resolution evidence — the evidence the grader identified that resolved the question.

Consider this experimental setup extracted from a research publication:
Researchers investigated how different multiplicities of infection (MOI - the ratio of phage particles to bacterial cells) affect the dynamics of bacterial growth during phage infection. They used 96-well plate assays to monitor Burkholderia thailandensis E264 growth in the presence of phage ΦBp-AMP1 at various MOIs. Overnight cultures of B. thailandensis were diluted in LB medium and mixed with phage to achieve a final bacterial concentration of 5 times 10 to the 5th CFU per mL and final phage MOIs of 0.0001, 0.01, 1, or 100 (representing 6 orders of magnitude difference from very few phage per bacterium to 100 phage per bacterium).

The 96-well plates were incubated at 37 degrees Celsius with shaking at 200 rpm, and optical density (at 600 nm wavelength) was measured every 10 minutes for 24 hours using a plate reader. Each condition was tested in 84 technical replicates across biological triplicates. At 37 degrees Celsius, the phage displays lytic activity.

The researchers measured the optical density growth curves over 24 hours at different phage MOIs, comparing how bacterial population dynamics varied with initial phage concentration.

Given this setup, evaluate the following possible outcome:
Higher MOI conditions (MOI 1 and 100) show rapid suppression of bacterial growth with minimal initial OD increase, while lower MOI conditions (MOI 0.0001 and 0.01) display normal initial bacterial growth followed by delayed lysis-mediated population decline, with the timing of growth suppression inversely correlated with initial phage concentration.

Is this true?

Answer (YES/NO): NO